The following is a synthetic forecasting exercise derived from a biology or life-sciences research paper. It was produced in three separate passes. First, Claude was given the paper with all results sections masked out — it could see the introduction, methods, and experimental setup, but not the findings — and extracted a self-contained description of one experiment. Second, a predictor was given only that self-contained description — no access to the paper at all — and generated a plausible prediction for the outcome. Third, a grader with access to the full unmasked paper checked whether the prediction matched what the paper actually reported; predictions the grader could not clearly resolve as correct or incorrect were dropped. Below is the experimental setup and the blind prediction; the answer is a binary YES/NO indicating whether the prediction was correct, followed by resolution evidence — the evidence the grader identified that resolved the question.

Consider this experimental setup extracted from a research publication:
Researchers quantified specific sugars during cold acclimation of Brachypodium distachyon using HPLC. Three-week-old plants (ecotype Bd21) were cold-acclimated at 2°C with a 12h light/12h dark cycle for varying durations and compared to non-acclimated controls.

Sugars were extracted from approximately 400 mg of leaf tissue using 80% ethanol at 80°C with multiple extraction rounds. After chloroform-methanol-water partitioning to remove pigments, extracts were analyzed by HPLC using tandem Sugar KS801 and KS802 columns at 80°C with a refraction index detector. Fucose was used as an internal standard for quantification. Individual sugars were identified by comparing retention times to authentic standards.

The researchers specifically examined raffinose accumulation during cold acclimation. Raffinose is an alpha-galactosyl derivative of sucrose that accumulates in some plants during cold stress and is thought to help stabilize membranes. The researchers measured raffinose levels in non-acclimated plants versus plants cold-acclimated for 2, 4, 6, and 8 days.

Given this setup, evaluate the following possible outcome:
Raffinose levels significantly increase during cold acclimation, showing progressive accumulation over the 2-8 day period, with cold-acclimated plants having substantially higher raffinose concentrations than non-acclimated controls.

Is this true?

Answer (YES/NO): YES